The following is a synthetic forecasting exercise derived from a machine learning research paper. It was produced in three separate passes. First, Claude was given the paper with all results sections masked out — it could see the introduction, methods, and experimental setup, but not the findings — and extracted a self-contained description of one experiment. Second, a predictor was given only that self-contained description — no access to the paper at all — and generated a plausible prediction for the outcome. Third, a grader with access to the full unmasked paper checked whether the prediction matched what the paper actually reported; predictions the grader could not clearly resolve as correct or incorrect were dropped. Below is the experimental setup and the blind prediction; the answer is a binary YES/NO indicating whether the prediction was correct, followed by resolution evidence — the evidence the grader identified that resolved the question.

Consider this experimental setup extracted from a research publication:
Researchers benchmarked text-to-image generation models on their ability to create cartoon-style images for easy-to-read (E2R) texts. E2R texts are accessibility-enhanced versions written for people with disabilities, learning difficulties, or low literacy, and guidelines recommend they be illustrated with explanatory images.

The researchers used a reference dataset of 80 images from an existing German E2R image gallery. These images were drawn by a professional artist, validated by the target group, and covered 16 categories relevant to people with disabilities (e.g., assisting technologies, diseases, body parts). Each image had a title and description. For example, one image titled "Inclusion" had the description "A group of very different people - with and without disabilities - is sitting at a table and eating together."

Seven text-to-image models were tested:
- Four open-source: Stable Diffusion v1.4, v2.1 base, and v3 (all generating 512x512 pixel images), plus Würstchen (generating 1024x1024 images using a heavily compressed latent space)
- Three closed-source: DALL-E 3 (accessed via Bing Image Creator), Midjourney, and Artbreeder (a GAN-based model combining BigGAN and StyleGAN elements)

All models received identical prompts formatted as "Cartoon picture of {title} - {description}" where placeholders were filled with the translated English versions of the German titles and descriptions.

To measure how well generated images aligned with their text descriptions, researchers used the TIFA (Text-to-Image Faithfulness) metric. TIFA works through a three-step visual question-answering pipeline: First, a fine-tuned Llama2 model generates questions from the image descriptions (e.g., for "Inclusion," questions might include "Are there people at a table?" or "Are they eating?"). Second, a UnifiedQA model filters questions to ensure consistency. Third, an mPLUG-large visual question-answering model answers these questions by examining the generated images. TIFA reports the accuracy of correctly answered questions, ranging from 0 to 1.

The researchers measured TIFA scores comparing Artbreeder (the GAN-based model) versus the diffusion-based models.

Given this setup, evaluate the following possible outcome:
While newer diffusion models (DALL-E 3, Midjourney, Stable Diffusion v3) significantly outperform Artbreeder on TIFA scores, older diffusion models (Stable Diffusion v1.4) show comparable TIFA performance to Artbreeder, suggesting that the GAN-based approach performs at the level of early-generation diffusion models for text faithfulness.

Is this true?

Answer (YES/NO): NO